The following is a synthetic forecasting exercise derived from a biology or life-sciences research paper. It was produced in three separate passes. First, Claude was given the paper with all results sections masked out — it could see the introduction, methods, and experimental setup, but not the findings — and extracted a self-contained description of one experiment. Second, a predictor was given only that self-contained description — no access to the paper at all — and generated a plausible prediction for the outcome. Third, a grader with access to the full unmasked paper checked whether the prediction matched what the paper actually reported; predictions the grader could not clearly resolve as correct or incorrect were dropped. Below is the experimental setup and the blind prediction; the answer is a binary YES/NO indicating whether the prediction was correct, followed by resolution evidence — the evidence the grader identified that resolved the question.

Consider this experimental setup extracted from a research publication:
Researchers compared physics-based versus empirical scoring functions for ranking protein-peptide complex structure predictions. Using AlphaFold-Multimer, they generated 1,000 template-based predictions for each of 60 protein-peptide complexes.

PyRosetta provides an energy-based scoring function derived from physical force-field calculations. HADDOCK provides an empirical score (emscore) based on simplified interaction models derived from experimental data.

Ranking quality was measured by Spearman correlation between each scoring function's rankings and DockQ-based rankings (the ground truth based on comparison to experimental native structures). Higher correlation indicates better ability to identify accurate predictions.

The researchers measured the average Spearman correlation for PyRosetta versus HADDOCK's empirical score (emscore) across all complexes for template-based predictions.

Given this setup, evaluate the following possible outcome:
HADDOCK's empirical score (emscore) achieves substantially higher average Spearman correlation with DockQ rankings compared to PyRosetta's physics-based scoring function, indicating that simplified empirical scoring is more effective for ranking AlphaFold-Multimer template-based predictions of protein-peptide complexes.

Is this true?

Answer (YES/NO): YES